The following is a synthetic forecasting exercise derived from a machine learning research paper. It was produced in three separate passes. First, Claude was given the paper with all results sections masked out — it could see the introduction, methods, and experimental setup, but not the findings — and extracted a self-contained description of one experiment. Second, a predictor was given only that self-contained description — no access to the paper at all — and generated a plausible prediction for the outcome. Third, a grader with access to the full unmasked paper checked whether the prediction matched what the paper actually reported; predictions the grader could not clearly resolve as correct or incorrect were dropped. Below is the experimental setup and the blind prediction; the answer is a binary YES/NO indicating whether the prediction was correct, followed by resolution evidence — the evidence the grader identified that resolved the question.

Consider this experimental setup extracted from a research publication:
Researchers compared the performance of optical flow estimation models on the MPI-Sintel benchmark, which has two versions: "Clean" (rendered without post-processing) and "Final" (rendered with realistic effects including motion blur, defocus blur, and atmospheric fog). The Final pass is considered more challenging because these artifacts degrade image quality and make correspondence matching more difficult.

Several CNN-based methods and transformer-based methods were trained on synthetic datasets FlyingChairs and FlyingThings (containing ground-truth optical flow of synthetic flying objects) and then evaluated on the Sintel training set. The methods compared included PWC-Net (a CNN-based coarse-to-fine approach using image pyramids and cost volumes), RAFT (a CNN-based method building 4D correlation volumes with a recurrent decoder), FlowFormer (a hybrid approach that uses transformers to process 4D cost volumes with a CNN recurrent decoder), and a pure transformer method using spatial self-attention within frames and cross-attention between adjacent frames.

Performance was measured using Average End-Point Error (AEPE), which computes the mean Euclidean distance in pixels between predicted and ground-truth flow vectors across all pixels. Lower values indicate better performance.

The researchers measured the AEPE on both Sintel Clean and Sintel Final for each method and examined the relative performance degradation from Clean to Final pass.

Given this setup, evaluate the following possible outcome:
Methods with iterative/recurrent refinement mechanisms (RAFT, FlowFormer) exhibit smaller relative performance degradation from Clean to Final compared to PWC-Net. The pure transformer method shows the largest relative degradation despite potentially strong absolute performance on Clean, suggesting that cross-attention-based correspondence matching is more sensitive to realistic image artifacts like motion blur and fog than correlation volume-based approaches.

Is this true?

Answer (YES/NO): NO